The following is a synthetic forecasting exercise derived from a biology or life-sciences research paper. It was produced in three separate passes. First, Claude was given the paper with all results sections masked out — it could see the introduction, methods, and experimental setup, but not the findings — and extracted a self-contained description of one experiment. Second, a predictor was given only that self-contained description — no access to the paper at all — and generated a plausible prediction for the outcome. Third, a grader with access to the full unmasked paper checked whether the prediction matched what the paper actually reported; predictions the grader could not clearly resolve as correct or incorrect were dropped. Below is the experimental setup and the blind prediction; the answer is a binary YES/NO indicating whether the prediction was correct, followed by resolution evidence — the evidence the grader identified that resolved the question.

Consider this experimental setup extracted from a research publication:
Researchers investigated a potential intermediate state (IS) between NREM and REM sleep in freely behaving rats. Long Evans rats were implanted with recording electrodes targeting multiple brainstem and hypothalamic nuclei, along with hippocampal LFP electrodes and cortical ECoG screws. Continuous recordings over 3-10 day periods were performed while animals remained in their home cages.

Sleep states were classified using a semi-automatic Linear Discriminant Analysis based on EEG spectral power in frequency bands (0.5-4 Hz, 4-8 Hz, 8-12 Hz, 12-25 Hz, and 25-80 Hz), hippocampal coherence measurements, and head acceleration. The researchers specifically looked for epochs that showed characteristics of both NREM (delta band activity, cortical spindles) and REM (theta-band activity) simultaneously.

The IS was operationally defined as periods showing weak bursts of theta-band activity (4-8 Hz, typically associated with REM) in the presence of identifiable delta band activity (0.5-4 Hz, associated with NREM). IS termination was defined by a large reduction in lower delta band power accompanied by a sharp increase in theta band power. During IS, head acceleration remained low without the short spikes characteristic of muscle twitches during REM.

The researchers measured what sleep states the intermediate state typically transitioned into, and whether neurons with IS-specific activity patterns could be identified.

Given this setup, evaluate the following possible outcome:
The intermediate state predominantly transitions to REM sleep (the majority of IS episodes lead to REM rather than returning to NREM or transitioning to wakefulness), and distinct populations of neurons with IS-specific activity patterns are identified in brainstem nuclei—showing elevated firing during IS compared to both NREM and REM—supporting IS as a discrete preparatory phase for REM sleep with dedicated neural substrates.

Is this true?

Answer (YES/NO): NO